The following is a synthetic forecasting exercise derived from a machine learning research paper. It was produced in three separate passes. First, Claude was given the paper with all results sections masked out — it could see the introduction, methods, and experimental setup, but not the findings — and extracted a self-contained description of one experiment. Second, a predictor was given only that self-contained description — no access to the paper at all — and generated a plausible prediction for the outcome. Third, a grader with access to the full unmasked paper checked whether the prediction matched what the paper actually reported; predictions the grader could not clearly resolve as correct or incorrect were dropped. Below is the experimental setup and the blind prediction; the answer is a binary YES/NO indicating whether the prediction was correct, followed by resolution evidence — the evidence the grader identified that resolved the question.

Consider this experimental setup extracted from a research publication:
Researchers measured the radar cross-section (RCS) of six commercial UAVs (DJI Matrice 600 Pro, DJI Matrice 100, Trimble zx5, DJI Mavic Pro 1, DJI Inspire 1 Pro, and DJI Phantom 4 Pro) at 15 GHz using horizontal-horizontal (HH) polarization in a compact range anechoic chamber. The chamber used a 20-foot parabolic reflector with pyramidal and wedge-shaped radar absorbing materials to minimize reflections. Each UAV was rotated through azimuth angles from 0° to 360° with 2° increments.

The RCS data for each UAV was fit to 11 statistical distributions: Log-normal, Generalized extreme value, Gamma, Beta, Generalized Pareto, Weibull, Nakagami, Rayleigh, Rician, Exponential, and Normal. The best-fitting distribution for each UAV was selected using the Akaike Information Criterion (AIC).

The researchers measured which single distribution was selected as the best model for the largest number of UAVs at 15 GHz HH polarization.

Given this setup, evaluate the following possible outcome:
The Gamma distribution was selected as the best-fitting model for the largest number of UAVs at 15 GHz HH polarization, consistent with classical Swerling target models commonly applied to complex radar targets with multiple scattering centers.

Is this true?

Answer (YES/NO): NO